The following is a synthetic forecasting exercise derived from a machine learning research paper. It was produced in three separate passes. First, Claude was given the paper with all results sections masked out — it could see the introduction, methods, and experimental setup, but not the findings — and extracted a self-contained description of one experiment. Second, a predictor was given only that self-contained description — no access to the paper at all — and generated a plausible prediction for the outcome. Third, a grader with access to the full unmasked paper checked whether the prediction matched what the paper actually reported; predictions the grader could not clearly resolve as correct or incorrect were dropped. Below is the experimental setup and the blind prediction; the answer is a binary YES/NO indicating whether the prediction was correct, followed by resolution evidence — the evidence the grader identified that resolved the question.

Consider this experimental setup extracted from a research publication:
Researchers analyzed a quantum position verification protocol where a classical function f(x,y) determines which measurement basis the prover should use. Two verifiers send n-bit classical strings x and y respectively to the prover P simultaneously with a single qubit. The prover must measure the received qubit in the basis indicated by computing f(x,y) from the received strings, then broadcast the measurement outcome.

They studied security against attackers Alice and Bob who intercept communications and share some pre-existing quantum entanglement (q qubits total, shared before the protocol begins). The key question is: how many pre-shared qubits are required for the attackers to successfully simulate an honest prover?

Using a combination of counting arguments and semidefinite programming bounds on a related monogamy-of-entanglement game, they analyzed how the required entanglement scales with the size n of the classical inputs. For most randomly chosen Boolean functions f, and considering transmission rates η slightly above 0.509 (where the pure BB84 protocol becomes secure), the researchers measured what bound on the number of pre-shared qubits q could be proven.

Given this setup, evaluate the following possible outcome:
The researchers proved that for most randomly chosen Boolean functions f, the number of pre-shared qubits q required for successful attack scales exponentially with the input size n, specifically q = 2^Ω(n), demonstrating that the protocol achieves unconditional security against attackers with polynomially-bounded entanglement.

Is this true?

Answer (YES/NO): NO